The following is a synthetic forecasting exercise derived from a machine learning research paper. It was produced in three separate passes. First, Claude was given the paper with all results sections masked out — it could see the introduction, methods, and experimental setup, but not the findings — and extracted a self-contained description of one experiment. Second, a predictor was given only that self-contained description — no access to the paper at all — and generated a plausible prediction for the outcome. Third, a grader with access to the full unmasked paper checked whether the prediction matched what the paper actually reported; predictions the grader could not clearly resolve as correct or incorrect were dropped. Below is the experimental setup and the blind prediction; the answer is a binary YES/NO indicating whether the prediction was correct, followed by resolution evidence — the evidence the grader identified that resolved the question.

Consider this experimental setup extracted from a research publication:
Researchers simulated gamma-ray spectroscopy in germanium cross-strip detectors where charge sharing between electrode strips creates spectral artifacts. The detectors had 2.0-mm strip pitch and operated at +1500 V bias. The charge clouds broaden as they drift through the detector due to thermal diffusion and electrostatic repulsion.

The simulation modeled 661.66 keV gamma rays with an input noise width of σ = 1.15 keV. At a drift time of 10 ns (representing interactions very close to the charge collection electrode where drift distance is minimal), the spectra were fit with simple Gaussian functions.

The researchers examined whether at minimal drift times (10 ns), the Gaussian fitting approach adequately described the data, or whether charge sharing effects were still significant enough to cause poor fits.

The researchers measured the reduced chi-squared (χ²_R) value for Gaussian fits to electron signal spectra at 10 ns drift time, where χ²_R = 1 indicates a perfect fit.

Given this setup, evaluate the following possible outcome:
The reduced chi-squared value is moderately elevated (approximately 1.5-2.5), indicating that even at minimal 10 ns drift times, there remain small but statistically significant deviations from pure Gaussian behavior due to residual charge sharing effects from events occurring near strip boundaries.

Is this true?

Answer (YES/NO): NO